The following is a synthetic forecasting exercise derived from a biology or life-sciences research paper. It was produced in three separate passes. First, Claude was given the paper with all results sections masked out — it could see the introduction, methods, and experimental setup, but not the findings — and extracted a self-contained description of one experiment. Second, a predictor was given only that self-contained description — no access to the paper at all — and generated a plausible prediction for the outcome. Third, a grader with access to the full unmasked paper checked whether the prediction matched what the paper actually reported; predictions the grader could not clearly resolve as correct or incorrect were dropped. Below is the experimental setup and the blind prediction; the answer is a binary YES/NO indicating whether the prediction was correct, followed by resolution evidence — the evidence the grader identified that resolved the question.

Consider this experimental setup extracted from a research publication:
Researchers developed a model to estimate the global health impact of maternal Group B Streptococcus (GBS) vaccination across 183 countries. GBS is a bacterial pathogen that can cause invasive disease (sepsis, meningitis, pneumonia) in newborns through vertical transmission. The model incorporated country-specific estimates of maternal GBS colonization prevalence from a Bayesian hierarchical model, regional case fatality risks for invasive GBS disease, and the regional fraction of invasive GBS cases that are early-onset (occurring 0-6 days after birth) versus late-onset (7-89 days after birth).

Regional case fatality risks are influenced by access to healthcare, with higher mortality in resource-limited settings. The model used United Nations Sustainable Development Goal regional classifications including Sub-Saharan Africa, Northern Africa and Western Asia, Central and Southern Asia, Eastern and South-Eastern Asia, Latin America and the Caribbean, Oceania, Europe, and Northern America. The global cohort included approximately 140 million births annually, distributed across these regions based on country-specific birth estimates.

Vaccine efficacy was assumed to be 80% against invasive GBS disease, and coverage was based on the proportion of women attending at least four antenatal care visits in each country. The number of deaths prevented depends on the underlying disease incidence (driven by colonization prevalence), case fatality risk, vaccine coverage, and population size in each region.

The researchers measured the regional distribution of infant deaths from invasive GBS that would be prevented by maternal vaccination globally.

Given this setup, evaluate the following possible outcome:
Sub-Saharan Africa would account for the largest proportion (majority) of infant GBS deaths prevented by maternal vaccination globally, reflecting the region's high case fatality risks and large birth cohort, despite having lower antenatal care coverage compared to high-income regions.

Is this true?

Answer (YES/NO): NO